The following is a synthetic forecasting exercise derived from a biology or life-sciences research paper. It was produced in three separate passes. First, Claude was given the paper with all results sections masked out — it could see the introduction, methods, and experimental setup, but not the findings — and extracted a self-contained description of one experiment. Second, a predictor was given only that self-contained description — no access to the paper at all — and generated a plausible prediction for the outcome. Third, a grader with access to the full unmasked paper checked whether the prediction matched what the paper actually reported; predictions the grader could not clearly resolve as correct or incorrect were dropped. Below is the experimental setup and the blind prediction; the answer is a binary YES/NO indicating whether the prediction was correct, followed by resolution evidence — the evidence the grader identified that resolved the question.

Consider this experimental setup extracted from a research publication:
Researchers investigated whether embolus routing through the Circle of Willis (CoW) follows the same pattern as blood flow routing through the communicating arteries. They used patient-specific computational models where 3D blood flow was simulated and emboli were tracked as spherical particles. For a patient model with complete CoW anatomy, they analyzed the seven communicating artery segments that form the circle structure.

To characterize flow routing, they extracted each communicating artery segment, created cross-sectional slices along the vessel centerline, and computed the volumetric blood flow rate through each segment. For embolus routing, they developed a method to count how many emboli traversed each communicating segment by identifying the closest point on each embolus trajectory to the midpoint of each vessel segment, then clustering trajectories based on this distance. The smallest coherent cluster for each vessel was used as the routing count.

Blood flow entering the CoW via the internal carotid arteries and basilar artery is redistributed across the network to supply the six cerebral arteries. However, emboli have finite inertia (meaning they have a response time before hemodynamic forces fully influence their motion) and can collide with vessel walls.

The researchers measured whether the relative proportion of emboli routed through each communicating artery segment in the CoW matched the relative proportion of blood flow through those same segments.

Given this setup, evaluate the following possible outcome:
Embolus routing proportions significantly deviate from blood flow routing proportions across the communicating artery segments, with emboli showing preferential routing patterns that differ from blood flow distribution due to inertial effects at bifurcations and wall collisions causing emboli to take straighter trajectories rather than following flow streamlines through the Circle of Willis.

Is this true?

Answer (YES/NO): NO